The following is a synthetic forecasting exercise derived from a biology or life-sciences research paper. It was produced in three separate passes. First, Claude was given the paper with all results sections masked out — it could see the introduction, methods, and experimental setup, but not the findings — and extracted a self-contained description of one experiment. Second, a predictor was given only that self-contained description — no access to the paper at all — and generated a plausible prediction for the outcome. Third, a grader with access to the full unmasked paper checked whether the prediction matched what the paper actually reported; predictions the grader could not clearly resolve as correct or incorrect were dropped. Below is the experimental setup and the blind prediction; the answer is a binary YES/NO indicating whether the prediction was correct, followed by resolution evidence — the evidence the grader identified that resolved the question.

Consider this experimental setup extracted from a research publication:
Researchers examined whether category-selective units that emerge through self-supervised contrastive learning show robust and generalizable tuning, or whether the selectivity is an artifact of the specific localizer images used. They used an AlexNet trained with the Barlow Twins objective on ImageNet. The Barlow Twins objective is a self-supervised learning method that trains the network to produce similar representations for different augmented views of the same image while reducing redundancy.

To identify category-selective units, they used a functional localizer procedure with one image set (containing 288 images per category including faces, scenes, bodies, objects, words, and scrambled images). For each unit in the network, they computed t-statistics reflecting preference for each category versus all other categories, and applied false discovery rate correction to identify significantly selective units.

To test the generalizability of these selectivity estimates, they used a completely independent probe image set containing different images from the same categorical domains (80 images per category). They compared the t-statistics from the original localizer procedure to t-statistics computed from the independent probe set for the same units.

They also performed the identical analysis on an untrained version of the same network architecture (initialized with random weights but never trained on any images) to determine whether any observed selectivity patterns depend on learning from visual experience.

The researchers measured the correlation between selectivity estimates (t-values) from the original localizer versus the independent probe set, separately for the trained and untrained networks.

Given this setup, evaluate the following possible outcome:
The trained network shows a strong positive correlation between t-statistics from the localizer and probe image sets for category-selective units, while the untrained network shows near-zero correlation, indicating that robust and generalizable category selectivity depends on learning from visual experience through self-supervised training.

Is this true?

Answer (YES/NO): YES